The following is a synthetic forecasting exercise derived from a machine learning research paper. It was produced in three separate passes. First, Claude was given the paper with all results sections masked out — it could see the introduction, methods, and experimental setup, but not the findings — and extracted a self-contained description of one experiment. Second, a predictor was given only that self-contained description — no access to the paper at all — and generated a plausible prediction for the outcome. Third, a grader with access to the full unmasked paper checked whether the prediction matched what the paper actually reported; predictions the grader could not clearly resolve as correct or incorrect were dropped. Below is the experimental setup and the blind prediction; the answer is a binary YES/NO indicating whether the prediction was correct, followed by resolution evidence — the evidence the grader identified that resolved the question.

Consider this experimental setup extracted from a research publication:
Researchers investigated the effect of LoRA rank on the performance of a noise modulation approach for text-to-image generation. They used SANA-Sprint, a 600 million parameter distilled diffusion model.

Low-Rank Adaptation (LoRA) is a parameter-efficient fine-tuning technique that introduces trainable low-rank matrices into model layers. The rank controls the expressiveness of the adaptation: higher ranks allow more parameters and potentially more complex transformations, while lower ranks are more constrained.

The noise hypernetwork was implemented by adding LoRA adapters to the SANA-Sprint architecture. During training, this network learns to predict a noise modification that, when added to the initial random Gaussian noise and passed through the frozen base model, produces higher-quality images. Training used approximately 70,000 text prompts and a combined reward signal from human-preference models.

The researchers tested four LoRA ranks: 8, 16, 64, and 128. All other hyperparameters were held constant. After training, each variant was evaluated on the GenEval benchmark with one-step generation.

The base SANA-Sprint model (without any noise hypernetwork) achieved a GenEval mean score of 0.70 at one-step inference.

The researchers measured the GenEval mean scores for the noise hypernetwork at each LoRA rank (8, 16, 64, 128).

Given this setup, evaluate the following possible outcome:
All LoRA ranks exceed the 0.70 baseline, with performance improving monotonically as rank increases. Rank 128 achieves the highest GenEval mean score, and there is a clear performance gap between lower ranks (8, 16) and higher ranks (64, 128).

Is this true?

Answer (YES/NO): NO